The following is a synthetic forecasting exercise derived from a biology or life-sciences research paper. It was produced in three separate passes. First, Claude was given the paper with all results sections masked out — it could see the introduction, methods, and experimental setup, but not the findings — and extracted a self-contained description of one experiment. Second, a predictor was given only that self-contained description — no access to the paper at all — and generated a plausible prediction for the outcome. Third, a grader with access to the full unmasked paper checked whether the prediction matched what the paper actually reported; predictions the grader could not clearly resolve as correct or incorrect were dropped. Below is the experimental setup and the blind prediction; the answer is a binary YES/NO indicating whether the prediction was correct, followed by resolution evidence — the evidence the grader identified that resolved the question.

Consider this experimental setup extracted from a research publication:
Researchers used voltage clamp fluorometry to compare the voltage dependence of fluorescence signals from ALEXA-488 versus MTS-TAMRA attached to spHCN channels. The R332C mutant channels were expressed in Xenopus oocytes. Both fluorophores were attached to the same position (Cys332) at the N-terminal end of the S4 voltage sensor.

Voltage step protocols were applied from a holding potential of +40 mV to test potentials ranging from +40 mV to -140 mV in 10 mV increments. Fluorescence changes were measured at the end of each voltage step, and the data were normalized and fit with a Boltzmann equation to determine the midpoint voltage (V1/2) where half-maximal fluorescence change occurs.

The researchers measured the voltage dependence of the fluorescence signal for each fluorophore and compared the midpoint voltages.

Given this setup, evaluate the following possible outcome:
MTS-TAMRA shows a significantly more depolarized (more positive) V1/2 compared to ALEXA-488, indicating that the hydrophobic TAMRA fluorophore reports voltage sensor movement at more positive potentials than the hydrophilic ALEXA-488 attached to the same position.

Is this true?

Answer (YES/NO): NO